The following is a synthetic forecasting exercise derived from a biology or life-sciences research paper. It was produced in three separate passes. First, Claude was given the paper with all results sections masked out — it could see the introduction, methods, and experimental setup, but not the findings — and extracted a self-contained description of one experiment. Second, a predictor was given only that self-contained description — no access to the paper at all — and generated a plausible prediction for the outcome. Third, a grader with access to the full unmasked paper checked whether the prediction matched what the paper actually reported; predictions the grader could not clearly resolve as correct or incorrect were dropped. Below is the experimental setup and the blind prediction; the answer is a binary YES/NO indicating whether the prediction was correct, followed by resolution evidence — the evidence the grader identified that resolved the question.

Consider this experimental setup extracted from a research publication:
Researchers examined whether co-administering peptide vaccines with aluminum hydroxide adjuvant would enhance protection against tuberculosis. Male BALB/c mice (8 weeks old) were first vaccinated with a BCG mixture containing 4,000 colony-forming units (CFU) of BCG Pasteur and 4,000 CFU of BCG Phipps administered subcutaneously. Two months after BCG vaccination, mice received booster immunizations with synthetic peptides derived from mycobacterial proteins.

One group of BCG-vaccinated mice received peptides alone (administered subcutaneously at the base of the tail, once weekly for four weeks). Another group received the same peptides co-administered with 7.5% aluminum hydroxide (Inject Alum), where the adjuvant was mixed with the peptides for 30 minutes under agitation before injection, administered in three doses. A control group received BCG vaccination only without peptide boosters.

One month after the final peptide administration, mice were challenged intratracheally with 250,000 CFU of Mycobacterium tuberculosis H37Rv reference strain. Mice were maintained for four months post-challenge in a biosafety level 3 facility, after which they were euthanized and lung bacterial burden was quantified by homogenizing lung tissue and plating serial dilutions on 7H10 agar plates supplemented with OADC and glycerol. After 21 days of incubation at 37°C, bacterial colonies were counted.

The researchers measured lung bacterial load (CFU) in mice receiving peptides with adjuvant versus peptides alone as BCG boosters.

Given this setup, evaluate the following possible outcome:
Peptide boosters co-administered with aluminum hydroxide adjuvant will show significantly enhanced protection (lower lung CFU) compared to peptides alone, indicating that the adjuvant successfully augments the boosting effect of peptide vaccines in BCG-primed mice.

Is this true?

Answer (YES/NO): NO